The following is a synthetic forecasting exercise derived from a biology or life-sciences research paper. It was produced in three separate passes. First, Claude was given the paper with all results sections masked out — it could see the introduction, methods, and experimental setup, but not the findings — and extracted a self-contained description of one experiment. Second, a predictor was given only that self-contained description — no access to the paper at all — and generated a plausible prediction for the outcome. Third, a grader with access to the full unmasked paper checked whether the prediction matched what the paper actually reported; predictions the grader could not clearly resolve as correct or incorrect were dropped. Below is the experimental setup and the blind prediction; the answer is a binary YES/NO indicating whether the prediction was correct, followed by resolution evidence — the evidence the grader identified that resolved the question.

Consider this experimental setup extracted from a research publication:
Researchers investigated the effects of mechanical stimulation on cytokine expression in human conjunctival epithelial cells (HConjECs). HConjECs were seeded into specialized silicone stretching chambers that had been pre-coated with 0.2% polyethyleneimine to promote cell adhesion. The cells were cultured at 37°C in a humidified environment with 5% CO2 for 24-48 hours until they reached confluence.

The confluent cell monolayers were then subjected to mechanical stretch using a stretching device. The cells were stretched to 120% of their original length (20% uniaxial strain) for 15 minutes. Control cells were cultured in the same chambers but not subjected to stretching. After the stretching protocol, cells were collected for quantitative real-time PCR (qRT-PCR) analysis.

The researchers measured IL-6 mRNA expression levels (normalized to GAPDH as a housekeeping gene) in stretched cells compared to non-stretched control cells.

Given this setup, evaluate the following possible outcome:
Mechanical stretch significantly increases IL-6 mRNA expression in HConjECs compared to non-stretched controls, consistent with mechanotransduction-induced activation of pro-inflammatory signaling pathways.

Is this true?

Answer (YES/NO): YES